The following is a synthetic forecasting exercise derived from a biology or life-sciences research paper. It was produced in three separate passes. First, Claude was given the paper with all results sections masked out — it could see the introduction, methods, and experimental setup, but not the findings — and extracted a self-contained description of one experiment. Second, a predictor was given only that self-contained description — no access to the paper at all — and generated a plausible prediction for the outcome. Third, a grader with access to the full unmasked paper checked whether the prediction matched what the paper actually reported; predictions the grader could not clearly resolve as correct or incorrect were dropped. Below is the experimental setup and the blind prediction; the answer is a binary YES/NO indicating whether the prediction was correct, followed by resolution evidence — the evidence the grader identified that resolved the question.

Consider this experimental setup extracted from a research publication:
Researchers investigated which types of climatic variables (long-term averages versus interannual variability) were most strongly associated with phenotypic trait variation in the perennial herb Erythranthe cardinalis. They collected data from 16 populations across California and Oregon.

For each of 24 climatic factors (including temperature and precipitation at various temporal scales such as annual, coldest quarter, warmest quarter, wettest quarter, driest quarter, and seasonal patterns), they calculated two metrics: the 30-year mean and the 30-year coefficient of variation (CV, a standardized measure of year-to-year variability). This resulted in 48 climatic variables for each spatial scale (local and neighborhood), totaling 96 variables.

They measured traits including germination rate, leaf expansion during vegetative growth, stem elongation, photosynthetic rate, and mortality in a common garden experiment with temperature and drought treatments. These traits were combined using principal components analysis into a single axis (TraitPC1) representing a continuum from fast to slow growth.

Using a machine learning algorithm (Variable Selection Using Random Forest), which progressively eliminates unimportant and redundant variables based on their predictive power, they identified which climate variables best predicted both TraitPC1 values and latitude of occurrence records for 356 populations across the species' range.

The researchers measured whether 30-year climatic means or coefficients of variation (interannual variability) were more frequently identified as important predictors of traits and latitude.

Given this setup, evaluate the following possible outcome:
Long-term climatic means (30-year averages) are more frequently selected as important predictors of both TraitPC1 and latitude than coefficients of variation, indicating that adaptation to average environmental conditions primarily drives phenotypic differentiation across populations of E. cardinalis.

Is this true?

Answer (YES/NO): NO